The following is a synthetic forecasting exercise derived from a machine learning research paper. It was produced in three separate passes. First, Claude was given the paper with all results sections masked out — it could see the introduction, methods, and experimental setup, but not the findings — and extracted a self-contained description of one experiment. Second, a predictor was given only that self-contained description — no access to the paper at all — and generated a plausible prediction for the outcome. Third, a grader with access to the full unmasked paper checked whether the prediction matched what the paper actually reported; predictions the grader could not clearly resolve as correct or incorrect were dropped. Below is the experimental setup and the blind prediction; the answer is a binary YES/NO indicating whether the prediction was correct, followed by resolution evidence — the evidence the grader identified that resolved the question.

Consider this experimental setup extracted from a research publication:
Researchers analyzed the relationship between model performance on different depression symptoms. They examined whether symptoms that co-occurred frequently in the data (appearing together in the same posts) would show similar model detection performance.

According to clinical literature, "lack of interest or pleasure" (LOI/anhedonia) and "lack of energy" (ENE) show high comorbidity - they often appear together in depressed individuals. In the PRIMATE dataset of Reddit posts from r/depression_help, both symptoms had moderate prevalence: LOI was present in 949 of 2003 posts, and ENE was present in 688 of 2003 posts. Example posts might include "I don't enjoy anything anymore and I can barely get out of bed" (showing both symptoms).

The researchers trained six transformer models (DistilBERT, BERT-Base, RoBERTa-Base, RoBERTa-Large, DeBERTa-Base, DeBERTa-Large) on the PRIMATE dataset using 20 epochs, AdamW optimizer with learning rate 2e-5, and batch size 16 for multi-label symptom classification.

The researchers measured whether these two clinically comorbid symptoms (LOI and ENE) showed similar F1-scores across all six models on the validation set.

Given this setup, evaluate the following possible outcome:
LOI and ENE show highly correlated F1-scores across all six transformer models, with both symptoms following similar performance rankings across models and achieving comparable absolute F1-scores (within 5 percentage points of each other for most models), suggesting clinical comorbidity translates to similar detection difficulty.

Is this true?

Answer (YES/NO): NO